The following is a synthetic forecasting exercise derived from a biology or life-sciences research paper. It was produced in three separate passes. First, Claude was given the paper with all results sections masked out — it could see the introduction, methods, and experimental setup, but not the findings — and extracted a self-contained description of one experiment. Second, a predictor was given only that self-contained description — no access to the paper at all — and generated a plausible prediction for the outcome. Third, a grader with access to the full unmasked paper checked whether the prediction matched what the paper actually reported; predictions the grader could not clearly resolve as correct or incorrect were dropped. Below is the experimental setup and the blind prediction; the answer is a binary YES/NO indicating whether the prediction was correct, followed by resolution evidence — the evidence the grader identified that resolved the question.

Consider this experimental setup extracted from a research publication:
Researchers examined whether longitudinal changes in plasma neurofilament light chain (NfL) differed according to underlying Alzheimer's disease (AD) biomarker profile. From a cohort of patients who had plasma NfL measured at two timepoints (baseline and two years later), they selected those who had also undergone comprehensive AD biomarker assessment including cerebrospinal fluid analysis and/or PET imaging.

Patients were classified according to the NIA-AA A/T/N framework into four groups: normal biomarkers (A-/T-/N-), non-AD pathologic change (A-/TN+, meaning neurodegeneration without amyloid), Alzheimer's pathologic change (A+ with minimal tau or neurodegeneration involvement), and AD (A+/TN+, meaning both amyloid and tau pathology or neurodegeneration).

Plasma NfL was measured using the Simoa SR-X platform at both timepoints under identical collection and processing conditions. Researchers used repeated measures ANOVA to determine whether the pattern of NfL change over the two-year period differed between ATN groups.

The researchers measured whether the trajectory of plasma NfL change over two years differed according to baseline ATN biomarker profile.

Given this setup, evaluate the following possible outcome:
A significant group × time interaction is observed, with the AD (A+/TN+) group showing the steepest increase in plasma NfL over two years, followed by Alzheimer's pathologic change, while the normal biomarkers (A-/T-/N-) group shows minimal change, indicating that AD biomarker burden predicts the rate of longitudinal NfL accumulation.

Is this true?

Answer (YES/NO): NO